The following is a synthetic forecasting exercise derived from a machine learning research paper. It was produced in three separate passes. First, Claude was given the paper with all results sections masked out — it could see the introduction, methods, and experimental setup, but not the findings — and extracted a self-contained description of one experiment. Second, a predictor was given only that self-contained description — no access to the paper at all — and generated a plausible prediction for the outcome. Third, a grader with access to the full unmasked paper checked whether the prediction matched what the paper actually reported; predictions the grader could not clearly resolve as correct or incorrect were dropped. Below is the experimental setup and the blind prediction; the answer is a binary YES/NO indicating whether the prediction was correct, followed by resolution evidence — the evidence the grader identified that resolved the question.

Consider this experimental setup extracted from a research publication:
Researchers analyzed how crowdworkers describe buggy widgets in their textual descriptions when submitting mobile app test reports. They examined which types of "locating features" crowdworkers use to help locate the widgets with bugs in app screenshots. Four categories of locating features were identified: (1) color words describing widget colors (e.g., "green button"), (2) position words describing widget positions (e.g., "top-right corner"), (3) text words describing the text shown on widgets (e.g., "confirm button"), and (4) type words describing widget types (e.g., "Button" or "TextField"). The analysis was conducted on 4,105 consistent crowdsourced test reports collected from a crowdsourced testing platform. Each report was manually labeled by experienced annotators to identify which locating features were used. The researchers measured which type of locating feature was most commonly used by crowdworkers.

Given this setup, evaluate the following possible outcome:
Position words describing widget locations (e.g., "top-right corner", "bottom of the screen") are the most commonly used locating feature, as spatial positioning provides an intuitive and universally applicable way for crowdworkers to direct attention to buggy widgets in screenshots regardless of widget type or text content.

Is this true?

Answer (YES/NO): NO